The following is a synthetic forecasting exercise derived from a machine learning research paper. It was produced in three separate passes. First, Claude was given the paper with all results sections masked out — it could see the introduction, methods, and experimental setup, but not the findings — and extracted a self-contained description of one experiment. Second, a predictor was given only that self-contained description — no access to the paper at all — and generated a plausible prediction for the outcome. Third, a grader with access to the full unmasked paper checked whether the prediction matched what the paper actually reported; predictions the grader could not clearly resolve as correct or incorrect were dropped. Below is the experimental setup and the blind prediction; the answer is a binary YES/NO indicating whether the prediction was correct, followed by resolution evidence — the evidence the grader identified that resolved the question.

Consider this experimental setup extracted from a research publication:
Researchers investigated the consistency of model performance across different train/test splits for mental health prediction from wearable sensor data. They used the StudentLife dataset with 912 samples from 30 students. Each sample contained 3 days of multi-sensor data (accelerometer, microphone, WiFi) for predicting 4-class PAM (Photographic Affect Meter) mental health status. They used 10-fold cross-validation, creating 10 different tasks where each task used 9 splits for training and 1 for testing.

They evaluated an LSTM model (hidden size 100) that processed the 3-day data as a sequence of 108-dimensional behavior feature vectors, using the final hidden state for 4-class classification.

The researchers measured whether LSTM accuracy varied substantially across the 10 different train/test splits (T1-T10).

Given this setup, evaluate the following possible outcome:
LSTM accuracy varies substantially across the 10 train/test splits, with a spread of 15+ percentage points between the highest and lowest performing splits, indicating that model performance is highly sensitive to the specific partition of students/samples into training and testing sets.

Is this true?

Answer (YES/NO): NO